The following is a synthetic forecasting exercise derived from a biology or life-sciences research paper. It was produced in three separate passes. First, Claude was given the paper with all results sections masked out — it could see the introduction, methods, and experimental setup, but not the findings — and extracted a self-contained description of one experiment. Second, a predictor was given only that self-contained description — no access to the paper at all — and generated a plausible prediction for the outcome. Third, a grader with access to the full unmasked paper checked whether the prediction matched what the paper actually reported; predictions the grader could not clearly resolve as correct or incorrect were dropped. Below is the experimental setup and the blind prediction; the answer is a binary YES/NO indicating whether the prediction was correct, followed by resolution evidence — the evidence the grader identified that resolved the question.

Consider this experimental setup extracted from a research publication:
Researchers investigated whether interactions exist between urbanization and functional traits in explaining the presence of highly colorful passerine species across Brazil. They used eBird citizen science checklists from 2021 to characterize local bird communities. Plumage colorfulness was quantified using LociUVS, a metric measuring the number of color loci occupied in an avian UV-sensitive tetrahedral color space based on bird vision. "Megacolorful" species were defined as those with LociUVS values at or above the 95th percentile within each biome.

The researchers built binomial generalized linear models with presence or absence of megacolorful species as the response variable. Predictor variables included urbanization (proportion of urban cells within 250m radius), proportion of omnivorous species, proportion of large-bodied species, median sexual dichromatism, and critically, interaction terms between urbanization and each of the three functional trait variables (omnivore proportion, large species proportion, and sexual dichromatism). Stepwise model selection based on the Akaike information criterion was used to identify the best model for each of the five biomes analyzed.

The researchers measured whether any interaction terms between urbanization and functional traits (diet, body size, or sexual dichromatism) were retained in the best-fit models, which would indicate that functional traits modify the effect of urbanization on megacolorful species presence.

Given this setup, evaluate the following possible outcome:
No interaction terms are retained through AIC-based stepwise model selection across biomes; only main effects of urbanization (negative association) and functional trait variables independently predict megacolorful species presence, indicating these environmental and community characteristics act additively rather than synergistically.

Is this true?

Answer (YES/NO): NO